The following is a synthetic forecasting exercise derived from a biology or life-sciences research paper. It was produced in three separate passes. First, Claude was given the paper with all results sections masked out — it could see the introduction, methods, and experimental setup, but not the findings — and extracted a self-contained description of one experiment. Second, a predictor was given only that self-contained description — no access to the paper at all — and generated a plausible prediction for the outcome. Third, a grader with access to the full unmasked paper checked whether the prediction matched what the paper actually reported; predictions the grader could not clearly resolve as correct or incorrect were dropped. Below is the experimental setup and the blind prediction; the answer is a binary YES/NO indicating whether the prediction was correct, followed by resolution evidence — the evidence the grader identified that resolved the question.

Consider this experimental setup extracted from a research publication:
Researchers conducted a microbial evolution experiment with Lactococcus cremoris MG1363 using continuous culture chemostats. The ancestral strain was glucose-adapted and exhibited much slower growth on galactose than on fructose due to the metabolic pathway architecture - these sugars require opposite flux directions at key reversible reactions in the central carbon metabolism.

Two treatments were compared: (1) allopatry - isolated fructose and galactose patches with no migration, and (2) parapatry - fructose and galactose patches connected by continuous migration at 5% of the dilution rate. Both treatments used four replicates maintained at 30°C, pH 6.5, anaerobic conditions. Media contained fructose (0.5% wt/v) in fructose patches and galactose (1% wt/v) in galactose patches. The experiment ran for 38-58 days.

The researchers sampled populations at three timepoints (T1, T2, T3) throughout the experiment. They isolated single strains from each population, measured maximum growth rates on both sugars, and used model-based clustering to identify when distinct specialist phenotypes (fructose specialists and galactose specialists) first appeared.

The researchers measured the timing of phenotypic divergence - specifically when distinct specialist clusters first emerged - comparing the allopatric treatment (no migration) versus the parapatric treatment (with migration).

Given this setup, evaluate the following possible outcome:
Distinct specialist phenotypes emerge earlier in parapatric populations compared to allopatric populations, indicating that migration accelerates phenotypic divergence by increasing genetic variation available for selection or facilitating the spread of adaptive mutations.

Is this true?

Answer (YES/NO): NO